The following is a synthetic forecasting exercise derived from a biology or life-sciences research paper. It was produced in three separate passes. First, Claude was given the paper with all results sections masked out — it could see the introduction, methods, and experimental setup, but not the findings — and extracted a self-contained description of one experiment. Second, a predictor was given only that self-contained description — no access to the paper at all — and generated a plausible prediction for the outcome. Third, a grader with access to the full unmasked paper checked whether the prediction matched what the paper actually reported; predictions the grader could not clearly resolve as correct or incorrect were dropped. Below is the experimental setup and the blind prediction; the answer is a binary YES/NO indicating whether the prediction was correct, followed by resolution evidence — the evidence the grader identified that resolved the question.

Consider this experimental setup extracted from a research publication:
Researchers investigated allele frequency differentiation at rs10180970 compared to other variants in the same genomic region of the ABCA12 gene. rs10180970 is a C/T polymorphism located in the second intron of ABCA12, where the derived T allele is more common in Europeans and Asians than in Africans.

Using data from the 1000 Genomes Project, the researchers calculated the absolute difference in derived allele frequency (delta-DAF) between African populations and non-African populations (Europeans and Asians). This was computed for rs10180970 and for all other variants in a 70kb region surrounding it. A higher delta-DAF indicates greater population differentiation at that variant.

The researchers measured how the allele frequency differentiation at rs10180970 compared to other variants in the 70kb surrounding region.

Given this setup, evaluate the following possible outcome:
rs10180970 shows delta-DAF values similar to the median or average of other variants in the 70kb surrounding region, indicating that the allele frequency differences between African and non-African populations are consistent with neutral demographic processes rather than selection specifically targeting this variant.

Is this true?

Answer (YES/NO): NO